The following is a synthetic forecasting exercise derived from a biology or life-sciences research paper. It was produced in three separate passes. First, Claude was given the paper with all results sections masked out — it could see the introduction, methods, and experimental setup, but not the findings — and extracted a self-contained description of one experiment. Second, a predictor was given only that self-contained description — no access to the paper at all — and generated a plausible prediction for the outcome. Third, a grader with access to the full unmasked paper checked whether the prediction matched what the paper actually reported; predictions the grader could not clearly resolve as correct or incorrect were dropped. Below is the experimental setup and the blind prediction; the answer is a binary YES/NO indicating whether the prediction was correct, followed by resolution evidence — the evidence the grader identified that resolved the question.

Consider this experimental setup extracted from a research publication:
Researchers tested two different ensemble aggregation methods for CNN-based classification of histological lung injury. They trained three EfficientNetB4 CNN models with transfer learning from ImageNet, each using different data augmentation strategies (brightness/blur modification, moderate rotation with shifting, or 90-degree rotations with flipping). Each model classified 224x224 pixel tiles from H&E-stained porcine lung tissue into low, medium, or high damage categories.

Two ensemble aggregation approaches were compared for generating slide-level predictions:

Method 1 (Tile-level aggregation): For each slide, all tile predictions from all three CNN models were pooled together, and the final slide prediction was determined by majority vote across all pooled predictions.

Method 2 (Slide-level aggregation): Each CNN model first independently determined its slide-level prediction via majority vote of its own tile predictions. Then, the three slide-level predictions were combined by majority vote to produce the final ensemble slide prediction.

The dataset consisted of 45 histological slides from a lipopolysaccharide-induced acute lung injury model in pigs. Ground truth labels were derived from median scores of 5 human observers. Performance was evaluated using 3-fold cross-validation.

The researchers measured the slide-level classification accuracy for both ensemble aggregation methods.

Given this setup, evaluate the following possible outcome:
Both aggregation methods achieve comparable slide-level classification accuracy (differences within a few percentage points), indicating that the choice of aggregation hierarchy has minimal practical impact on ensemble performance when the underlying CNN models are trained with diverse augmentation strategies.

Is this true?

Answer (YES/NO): YES